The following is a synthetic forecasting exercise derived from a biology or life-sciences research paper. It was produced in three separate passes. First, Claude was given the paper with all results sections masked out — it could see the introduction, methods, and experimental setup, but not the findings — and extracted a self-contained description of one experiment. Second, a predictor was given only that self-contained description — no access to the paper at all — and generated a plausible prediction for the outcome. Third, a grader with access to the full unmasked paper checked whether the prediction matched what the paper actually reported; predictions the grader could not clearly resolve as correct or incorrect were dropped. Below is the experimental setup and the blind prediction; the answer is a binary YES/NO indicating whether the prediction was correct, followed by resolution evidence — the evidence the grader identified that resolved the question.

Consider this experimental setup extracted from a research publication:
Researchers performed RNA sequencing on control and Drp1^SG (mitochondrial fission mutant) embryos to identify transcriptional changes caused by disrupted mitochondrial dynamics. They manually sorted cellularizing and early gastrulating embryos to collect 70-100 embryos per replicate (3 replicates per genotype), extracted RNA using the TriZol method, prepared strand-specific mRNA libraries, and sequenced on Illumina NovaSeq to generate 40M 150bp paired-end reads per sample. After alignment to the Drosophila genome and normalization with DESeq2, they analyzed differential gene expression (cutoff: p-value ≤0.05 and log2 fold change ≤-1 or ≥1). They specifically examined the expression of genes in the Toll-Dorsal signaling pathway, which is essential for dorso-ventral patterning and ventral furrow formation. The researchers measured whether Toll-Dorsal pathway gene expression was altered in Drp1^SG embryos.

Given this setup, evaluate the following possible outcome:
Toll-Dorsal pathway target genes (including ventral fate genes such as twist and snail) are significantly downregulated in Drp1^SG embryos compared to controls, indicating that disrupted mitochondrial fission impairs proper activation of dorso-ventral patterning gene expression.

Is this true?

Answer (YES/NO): NO